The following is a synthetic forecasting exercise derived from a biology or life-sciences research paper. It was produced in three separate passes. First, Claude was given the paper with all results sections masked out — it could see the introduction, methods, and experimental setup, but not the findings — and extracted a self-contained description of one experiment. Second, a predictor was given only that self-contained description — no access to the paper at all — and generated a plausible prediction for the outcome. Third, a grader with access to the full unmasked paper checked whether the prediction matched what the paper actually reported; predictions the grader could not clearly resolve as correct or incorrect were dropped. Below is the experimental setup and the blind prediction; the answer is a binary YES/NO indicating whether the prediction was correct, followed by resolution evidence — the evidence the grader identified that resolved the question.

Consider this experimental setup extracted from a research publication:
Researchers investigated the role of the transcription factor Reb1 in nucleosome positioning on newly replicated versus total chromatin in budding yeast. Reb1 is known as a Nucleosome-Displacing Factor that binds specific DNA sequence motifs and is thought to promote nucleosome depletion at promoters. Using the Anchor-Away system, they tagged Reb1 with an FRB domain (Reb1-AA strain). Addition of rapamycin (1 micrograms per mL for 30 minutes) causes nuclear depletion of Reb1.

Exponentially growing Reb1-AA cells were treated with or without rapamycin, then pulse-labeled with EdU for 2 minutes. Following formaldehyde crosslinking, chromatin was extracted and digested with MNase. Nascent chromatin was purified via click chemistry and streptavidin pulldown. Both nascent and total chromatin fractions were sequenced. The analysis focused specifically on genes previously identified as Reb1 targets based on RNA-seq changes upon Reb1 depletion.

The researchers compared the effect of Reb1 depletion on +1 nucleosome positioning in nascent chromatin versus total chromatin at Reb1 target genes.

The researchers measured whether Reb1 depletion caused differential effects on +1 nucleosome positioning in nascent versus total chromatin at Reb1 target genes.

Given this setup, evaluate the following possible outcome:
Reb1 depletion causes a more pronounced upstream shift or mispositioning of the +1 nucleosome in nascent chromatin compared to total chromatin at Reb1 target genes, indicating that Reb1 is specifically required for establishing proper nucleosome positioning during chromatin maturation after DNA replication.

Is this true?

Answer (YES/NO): NO